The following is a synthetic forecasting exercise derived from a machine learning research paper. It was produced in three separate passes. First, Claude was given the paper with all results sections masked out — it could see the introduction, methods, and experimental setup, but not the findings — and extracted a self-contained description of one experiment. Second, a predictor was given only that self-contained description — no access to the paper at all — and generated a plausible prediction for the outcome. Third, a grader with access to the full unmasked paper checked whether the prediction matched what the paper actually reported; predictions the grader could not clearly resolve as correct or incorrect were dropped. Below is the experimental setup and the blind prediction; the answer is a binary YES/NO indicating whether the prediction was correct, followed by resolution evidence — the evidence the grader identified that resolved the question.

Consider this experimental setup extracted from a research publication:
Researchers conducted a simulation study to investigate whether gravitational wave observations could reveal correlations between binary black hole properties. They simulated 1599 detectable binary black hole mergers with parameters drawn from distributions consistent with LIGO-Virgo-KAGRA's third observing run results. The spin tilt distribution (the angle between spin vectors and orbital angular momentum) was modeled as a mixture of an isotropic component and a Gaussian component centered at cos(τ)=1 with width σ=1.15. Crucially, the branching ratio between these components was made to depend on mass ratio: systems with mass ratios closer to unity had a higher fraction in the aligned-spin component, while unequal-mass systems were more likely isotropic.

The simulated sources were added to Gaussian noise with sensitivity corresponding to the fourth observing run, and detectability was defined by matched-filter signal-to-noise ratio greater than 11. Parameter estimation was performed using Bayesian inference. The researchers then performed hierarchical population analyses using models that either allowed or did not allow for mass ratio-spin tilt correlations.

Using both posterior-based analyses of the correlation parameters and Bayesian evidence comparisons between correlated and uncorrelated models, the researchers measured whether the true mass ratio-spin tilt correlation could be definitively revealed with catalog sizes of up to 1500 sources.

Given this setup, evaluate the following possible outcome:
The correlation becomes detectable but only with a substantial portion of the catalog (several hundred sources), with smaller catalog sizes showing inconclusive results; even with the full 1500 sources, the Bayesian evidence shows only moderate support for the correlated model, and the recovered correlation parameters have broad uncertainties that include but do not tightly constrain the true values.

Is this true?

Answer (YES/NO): NO